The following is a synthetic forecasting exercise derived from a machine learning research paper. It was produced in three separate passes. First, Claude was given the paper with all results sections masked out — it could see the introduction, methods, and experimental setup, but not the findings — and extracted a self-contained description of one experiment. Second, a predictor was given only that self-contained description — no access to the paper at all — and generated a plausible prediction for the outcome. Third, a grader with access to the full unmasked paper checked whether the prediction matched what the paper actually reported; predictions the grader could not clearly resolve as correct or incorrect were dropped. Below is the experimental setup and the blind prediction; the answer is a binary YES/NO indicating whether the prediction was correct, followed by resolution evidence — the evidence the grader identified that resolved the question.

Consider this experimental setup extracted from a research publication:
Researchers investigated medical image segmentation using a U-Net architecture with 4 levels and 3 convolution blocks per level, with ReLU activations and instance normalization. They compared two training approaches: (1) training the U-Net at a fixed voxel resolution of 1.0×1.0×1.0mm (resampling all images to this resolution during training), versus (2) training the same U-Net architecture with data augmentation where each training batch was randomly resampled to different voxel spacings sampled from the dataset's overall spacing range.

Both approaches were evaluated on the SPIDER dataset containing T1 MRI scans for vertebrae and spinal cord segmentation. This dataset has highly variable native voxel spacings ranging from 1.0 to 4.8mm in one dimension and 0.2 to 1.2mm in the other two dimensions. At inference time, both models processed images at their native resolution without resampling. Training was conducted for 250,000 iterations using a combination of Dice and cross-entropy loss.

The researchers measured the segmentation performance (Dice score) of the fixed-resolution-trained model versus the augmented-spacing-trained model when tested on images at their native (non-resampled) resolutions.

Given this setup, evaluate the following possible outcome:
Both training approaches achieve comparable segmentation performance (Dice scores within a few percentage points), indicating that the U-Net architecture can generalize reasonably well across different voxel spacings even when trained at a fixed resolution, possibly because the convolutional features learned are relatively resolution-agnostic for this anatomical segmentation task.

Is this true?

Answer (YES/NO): NO